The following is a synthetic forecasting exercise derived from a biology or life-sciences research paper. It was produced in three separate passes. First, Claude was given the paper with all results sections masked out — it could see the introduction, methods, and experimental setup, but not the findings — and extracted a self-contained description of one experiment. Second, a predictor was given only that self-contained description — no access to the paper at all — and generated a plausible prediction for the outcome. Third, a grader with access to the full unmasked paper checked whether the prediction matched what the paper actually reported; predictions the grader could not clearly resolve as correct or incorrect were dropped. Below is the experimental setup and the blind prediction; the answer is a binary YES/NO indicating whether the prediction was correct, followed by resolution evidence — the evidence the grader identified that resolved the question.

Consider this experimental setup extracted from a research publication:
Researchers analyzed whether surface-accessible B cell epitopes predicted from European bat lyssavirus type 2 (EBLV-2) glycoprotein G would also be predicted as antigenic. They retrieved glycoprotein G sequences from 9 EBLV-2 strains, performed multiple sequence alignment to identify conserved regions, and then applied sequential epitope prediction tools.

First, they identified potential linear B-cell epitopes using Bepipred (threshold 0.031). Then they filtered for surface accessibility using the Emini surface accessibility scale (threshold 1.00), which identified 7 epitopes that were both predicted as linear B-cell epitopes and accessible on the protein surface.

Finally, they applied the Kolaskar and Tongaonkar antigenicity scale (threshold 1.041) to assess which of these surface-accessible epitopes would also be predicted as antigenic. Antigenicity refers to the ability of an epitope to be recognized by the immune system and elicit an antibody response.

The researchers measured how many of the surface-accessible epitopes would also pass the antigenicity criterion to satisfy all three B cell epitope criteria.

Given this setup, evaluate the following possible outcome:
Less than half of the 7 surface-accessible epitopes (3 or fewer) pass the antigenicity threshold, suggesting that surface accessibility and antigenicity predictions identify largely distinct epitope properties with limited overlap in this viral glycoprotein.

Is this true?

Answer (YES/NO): YES